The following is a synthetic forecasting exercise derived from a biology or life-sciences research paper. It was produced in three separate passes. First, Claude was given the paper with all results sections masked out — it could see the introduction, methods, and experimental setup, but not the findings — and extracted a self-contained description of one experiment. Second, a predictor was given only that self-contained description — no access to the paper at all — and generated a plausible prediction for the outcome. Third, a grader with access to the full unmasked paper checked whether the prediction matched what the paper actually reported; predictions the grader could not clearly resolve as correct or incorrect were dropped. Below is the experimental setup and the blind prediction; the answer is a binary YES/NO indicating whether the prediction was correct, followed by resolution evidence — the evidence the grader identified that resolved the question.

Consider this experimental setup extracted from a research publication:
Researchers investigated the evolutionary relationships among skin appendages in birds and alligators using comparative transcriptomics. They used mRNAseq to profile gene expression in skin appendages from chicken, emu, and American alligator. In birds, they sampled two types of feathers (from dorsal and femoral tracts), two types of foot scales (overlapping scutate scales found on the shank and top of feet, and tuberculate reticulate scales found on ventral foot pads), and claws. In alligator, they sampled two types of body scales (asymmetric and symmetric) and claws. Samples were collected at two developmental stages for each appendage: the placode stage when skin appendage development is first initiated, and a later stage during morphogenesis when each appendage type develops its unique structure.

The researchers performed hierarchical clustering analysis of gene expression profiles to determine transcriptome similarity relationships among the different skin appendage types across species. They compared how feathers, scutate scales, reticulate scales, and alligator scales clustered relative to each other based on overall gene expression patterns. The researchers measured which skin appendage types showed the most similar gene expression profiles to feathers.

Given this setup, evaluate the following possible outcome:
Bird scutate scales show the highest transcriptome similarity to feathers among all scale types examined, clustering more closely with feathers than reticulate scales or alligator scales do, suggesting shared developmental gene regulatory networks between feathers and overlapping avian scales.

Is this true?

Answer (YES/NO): NO